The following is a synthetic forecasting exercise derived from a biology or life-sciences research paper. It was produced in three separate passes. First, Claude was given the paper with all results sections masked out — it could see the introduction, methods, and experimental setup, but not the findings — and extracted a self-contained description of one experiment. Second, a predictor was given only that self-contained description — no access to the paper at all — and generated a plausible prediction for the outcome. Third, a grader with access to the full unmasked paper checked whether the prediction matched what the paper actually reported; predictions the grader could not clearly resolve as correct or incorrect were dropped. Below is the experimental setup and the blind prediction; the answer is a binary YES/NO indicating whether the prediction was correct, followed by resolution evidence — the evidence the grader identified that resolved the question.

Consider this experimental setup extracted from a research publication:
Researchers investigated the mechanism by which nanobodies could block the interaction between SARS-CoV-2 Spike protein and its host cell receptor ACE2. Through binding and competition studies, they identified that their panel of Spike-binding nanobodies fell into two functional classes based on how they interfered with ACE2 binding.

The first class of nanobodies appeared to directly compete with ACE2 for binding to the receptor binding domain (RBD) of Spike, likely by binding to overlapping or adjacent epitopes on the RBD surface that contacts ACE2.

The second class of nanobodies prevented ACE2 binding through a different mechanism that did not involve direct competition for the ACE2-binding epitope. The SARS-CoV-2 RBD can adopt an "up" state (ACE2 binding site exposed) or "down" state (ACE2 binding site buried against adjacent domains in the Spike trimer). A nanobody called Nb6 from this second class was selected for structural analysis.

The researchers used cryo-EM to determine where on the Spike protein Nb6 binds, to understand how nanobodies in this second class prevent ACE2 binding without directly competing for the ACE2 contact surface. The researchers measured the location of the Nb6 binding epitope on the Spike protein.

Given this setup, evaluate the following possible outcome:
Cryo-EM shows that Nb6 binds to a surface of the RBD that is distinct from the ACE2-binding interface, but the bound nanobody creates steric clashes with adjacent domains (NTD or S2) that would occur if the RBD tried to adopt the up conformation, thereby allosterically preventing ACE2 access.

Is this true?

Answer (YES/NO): NO